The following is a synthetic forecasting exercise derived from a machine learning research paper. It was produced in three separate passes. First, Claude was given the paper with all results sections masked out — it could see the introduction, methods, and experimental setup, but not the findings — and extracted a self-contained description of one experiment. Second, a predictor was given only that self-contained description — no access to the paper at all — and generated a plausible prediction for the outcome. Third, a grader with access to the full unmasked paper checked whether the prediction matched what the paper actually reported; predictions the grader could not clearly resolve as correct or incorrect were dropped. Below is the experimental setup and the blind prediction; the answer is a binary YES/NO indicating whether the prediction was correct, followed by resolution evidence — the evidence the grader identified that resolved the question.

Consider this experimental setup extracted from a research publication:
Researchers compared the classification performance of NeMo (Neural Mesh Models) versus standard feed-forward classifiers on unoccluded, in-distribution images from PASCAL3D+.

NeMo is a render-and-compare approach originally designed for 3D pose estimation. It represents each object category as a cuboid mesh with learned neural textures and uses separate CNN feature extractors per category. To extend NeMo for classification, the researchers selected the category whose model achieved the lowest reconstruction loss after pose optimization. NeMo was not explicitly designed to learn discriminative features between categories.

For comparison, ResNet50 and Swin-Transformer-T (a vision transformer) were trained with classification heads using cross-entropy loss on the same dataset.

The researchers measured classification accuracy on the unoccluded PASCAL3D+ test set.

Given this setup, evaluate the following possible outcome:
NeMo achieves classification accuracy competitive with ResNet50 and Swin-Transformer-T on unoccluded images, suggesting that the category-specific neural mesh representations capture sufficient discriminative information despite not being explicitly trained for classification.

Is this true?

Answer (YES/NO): NO